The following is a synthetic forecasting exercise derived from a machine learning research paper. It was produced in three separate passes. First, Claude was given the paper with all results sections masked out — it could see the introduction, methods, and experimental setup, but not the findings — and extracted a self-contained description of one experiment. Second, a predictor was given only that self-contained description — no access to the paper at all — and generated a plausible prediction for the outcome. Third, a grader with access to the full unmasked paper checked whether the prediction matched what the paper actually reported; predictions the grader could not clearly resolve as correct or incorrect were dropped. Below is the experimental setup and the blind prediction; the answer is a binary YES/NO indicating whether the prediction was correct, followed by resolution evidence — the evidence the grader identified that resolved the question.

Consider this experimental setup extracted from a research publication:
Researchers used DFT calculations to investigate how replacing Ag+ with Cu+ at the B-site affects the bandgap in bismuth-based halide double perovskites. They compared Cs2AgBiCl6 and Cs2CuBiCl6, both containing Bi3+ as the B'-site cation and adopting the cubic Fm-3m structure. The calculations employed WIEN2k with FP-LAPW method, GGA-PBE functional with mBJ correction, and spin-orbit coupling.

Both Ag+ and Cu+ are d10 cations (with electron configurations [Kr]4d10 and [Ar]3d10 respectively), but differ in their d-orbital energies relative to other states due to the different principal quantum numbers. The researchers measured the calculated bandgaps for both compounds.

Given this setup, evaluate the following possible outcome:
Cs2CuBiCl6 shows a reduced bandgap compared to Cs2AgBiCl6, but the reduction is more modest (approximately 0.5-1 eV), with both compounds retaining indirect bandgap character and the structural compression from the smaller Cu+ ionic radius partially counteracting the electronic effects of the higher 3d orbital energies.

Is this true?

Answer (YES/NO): NO